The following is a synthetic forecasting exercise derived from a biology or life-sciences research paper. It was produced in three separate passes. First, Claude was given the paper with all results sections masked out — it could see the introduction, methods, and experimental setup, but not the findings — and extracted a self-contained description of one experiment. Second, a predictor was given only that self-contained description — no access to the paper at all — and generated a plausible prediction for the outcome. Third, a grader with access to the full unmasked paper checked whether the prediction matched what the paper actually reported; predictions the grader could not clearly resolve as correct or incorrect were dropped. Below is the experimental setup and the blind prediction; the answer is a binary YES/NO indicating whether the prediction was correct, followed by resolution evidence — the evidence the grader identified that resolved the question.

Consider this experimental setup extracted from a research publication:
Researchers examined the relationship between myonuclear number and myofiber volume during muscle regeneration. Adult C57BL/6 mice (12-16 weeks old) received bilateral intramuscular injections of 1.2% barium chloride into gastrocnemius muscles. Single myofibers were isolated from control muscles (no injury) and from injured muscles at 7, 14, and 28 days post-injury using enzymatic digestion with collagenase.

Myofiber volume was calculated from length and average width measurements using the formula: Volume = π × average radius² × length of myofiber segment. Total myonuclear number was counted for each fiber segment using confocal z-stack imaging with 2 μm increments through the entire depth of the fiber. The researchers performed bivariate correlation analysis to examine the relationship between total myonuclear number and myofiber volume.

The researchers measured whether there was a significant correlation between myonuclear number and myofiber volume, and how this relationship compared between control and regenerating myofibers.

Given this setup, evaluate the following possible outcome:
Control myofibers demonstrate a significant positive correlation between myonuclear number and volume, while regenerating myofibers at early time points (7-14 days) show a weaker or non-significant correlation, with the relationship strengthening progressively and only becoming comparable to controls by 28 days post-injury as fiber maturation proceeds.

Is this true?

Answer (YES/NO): NO